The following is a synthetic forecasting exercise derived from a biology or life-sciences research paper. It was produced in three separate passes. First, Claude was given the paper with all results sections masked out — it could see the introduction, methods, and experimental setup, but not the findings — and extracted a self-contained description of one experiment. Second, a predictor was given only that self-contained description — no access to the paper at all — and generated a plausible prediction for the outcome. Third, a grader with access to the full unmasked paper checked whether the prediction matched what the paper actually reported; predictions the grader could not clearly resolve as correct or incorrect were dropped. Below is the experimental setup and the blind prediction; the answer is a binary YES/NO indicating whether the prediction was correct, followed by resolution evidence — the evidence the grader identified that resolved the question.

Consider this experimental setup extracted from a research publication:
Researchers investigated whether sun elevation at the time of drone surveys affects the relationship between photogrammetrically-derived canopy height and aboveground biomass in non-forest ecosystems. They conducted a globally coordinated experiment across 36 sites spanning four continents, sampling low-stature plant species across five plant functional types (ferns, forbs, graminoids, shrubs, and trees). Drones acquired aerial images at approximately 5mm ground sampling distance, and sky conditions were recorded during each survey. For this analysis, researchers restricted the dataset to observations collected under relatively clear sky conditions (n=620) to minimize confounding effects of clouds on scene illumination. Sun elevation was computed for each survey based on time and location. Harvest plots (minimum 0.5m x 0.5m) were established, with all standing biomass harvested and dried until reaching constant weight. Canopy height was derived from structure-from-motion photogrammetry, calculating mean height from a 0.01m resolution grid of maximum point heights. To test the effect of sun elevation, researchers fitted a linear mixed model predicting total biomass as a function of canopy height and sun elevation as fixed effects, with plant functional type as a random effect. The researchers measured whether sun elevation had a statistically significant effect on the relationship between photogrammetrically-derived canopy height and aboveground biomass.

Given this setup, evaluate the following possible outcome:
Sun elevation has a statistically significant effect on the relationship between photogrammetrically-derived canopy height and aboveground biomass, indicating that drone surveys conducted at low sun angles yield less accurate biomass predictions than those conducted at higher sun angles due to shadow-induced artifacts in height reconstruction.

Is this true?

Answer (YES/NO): NO